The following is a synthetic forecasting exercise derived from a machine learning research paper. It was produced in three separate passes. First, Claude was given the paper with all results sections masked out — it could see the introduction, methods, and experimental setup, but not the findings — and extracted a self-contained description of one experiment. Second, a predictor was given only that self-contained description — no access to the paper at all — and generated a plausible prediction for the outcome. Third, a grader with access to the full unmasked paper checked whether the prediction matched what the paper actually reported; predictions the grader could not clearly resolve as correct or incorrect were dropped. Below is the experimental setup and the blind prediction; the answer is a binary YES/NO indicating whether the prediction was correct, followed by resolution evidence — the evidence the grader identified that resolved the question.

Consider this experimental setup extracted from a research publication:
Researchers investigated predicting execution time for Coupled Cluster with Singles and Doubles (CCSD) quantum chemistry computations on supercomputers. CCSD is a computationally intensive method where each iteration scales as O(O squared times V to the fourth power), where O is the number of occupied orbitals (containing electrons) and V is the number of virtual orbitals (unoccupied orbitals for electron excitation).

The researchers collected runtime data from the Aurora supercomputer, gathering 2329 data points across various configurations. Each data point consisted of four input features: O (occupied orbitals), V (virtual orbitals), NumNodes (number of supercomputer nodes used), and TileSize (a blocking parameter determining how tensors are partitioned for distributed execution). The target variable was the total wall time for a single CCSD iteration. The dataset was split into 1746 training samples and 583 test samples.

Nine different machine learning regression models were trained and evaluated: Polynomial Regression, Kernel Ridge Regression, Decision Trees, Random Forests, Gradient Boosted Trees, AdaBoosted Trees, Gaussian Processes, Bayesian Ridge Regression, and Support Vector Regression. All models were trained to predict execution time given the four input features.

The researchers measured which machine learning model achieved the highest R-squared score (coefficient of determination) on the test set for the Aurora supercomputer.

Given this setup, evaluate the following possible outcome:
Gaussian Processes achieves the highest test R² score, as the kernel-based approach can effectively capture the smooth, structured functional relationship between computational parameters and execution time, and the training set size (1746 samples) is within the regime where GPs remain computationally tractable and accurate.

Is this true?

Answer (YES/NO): NO